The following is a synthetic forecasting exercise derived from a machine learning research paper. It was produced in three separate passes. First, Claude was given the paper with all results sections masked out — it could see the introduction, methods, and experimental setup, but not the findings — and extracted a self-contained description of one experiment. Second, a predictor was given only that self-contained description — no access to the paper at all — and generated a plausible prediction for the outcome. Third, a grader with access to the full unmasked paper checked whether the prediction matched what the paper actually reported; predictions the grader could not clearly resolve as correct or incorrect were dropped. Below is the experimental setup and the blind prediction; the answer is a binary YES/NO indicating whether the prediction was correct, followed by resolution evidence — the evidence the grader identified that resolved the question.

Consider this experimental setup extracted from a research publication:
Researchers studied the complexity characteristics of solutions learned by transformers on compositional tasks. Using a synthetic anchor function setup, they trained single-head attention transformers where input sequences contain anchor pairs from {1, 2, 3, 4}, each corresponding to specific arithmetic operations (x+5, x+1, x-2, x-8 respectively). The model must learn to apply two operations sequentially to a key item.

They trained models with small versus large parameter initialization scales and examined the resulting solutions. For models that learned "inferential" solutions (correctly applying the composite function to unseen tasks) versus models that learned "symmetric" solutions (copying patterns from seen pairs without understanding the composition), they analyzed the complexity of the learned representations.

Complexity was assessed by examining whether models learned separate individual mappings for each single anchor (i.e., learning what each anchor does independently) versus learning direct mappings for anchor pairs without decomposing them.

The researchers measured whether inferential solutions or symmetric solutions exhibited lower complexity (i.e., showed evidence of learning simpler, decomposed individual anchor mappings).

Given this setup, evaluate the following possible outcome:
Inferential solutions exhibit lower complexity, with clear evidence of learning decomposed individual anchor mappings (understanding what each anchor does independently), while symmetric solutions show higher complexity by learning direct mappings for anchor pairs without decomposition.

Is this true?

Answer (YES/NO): YES